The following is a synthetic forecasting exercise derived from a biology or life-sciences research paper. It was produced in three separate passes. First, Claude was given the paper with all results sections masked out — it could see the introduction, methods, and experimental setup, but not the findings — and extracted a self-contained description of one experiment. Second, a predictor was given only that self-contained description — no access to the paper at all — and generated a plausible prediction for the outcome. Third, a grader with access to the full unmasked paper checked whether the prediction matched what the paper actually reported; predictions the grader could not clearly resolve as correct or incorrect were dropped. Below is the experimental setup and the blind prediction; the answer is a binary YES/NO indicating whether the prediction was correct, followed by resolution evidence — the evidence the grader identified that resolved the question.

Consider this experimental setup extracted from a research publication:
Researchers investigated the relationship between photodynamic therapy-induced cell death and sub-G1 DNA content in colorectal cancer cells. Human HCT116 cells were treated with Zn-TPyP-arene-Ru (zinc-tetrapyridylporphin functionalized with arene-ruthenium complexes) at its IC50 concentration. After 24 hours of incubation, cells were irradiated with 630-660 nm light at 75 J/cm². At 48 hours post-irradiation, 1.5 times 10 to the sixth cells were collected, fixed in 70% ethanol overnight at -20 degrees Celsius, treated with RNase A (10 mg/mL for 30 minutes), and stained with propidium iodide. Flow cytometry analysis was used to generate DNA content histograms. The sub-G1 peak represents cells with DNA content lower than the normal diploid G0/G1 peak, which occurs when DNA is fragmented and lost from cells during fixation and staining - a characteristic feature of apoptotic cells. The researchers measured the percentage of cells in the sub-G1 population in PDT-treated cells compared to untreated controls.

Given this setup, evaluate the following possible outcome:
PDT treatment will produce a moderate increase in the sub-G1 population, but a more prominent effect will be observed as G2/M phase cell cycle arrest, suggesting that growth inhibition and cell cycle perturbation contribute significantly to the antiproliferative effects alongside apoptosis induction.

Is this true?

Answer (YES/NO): NO